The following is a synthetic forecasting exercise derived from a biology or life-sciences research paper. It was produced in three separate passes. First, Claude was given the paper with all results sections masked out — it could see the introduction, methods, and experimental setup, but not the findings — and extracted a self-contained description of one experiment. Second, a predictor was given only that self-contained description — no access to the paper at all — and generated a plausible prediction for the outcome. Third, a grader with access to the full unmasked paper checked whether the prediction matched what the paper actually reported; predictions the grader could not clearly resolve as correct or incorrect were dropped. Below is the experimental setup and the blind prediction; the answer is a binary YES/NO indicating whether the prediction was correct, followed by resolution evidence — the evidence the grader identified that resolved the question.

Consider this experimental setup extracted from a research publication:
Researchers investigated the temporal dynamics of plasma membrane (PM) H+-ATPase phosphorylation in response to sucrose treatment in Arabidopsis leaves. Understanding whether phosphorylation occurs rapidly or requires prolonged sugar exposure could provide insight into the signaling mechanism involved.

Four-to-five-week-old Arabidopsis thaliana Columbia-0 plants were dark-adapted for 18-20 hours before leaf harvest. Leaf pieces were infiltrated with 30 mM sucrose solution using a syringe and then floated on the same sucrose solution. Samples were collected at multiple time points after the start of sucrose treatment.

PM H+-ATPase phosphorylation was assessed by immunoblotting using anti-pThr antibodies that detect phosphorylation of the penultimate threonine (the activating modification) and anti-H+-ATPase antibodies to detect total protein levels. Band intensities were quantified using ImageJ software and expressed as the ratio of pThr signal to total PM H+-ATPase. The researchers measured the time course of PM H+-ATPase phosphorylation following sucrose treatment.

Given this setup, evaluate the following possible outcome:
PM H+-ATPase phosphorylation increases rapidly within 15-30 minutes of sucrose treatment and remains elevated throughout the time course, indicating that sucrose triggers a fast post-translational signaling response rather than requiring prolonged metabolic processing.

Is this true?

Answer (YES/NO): YES